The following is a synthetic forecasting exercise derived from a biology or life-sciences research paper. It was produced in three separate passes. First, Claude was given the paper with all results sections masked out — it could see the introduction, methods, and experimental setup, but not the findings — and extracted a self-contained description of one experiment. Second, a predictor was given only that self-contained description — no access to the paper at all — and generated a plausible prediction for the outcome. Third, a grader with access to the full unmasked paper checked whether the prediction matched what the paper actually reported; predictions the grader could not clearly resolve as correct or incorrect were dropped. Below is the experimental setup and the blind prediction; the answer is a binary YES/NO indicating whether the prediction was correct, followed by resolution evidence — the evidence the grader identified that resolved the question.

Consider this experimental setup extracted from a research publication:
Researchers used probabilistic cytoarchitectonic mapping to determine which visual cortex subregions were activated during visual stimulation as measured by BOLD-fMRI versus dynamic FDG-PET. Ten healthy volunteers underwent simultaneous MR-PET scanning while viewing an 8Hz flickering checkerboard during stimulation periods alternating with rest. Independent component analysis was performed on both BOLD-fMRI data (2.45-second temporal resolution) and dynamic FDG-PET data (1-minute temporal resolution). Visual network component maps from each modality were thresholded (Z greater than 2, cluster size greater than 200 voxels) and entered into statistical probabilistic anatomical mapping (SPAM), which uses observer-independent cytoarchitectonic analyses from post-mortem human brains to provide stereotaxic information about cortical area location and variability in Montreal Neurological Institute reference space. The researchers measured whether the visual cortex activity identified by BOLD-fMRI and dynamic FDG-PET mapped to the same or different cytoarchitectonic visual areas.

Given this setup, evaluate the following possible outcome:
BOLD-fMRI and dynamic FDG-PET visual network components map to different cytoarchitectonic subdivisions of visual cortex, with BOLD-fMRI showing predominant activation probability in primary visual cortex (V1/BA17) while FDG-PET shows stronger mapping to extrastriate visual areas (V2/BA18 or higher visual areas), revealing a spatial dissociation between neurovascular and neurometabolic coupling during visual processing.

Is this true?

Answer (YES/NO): NO